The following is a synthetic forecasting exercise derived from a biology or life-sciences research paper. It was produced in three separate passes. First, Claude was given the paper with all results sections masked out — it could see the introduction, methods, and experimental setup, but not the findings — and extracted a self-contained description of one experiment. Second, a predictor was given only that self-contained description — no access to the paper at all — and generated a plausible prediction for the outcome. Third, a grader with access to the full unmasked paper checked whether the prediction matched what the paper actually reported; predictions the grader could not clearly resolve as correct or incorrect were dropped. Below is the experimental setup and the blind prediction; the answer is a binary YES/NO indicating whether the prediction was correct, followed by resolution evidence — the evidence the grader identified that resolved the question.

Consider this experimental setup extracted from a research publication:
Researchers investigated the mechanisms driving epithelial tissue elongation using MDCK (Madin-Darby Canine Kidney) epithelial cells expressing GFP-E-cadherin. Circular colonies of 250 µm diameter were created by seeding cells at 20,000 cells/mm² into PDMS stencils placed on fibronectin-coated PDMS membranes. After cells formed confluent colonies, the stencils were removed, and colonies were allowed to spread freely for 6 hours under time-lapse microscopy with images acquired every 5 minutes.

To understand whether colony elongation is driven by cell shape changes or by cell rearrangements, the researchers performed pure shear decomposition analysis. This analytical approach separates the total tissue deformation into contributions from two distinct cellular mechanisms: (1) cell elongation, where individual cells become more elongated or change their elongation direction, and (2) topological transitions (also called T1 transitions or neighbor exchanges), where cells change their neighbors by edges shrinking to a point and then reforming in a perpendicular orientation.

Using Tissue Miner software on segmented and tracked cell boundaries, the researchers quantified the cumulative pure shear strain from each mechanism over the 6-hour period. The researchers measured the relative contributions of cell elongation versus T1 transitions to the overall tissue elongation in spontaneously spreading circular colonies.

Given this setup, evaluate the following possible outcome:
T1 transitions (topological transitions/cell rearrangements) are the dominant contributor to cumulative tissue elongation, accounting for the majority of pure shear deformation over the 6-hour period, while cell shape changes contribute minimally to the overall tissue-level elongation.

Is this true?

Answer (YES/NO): NO